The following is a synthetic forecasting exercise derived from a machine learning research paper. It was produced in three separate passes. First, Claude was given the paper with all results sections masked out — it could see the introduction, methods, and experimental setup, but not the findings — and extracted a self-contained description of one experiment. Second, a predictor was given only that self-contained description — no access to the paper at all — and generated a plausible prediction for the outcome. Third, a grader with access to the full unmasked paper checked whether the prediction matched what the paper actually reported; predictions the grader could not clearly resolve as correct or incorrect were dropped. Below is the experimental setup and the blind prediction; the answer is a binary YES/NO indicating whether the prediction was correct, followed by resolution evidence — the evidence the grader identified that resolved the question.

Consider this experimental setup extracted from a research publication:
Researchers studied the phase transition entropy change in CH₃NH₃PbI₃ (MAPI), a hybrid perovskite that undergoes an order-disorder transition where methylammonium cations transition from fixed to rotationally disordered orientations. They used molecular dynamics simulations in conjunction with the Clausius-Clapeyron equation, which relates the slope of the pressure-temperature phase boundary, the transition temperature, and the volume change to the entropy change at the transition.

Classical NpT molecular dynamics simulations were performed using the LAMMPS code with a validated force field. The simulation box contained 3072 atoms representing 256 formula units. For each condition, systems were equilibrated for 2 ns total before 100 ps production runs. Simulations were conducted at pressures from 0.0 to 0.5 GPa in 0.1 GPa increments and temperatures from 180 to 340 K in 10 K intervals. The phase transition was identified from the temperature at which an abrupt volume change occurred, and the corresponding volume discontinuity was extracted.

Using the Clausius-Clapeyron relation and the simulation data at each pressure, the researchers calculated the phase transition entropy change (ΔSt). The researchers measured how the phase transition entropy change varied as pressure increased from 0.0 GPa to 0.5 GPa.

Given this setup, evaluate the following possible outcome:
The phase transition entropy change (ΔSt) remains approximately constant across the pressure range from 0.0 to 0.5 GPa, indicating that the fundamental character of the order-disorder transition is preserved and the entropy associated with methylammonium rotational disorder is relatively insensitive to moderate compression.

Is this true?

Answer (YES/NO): NO